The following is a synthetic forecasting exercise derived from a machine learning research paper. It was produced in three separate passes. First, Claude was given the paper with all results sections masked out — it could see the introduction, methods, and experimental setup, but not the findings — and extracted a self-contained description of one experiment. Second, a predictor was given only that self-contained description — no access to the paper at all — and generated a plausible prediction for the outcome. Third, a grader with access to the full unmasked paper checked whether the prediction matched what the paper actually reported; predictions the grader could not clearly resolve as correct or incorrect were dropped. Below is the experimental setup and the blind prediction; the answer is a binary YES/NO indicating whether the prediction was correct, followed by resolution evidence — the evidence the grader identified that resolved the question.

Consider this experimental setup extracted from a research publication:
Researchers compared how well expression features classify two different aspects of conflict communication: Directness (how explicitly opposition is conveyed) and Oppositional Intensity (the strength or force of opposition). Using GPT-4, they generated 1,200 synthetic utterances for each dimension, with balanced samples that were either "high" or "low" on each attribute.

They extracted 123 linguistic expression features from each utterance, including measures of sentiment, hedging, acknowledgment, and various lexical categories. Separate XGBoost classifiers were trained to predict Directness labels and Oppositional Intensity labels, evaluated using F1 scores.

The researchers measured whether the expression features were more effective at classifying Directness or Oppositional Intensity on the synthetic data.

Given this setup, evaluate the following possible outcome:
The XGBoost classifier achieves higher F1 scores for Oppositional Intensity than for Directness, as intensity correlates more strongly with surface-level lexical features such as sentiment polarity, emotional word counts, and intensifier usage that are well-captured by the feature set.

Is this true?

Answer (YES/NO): YES